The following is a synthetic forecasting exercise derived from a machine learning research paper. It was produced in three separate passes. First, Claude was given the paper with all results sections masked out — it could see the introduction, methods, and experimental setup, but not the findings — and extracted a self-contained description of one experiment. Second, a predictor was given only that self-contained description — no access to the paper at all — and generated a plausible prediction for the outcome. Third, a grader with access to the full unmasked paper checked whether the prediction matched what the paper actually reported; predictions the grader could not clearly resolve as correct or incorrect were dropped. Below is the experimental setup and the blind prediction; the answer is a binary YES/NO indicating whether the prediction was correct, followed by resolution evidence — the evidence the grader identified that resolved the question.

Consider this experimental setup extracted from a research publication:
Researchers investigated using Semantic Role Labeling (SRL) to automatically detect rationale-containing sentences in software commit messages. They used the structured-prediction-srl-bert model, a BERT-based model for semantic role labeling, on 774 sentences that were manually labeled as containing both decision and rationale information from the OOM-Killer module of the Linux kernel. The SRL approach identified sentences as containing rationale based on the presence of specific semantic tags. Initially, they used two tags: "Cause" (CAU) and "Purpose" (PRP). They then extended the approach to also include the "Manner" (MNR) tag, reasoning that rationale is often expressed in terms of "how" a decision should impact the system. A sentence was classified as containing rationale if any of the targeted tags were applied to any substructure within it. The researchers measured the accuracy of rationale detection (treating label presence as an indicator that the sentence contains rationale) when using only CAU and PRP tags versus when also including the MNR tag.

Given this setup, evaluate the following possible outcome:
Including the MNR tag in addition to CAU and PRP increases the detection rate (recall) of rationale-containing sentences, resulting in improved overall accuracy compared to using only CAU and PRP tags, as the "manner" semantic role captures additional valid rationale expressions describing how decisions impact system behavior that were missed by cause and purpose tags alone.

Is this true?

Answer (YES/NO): YES